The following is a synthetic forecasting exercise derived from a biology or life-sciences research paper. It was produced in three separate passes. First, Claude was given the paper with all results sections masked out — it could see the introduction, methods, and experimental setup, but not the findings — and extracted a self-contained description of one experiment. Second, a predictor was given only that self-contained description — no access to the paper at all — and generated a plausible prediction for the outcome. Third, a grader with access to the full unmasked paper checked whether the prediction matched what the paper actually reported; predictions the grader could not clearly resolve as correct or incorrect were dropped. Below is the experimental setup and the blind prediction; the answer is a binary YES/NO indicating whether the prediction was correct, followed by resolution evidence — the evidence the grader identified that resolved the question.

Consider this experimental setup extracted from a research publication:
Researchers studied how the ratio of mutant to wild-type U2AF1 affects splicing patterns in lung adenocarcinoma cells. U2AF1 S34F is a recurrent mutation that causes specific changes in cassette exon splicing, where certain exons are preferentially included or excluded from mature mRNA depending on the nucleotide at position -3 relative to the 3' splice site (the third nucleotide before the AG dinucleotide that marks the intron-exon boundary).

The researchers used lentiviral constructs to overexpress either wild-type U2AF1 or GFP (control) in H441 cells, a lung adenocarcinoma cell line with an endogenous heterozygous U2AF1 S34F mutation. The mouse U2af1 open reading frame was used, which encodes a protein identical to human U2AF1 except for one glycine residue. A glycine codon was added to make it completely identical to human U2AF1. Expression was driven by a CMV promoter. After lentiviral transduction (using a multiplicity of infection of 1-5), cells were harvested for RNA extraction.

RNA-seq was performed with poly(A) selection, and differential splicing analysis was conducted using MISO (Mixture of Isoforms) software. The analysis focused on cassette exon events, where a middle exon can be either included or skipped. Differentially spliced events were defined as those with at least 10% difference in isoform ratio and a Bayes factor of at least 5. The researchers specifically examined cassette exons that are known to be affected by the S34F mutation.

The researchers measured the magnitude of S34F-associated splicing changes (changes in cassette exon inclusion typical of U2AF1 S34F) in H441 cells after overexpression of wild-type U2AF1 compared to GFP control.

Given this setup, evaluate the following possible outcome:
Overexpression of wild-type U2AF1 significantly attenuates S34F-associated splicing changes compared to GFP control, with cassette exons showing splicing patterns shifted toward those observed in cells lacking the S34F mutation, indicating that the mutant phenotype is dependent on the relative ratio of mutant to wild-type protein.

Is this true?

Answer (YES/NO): YES